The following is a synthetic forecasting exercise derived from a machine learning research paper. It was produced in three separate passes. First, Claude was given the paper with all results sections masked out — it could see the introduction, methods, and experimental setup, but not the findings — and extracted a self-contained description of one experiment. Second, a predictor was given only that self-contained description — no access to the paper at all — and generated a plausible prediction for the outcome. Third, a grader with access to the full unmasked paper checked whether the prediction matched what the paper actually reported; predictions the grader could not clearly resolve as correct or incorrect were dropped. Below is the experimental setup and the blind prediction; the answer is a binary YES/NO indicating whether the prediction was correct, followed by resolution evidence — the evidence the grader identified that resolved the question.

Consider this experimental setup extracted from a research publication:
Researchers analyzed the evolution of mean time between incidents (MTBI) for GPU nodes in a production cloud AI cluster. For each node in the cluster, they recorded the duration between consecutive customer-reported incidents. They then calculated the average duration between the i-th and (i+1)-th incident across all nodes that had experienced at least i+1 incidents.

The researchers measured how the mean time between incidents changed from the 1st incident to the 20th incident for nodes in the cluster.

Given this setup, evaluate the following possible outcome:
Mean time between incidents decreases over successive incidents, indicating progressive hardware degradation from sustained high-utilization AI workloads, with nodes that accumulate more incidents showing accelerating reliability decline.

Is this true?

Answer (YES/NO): YES